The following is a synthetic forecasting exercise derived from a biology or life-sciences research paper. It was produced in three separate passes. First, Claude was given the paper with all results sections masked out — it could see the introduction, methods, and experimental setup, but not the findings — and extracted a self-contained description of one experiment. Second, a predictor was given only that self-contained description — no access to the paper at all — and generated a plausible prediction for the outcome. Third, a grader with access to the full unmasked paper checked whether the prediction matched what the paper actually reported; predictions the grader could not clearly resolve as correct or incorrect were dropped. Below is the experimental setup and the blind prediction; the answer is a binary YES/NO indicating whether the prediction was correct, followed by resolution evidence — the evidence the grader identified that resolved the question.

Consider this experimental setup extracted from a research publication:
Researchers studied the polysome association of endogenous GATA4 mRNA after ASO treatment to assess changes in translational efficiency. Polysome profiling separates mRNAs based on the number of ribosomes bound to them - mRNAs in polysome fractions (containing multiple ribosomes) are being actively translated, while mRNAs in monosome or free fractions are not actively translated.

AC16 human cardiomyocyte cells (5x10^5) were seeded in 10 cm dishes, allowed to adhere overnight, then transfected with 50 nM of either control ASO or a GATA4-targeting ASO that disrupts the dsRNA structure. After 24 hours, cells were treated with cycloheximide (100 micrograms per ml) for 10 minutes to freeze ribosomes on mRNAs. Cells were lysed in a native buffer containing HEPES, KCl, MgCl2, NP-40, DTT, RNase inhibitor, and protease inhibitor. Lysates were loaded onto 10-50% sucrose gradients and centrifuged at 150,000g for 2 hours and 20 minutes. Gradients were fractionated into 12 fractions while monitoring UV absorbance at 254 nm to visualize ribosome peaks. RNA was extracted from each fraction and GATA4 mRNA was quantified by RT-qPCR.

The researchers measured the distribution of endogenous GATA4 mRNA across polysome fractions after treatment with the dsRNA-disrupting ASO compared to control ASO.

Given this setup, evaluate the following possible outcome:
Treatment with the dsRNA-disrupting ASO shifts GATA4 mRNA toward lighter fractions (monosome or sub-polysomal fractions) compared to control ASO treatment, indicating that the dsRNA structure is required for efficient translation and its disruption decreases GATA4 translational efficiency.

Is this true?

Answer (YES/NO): NO